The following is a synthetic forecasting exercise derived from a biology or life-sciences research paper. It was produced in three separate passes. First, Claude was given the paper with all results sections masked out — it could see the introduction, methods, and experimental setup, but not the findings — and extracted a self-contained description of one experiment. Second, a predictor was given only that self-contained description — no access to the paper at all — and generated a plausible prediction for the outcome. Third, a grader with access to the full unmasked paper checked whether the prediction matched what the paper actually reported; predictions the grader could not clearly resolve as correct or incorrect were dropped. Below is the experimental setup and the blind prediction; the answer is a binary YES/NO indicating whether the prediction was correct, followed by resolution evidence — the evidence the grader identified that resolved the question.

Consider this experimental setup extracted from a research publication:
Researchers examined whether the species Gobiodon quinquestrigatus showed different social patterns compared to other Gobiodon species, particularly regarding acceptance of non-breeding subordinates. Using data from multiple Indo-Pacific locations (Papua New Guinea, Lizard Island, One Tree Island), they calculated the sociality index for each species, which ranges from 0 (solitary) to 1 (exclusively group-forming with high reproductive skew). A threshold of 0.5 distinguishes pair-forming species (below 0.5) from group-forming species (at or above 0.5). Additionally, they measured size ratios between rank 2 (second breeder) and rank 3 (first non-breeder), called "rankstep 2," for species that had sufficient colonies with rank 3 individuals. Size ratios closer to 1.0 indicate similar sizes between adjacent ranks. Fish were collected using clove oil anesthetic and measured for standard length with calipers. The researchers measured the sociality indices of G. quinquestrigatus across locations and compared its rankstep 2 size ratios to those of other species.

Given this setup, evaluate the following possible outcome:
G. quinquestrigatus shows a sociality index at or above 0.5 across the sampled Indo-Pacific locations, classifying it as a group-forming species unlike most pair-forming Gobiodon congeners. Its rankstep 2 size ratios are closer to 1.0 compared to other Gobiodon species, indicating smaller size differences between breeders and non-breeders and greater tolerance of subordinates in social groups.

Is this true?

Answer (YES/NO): NO